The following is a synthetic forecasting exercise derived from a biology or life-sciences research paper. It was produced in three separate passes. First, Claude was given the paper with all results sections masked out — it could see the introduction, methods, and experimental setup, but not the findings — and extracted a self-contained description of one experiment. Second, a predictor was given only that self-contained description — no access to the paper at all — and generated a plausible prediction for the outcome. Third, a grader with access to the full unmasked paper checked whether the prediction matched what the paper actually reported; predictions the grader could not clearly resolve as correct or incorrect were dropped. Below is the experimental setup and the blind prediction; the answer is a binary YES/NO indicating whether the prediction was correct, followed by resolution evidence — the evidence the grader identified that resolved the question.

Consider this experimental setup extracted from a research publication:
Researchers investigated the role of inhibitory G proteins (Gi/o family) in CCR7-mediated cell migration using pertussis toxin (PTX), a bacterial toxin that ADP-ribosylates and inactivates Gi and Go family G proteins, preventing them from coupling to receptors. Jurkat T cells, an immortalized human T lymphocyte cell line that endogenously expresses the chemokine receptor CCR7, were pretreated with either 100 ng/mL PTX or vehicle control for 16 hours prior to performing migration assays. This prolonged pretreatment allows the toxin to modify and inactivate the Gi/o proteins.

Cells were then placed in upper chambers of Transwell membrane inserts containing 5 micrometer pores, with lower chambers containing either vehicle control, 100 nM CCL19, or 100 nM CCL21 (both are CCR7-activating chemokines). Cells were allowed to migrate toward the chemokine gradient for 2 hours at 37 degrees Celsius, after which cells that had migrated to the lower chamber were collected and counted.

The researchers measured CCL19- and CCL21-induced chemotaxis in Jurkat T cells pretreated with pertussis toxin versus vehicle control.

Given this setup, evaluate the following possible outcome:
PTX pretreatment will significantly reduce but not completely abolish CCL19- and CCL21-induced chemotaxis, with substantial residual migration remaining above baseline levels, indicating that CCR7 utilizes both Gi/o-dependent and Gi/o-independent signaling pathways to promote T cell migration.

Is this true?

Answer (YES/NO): NO